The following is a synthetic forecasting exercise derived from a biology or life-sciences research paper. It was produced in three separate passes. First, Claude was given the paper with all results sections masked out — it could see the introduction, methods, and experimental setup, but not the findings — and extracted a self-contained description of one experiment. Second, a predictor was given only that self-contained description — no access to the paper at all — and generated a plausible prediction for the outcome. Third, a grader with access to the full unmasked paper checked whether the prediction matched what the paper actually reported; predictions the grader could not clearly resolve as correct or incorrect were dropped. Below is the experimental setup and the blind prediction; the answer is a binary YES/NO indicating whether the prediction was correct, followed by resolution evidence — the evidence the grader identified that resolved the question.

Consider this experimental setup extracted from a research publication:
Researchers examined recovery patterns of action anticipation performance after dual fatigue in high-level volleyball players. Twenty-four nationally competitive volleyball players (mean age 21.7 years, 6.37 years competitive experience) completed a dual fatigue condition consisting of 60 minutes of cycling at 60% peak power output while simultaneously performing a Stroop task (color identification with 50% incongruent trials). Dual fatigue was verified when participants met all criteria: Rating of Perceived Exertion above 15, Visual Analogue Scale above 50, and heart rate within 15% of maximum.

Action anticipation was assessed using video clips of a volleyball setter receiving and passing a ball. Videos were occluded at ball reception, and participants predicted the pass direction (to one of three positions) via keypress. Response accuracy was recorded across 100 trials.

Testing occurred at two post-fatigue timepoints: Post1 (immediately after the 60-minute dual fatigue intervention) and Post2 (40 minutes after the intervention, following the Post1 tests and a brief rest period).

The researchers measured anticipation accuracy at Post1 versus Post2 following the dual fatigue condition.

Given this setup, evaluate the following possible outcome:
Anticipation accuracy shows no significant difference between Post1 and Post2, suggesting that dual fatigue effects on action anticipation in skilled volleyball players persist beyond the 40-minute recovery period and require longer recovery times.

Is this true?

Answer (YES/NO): NO